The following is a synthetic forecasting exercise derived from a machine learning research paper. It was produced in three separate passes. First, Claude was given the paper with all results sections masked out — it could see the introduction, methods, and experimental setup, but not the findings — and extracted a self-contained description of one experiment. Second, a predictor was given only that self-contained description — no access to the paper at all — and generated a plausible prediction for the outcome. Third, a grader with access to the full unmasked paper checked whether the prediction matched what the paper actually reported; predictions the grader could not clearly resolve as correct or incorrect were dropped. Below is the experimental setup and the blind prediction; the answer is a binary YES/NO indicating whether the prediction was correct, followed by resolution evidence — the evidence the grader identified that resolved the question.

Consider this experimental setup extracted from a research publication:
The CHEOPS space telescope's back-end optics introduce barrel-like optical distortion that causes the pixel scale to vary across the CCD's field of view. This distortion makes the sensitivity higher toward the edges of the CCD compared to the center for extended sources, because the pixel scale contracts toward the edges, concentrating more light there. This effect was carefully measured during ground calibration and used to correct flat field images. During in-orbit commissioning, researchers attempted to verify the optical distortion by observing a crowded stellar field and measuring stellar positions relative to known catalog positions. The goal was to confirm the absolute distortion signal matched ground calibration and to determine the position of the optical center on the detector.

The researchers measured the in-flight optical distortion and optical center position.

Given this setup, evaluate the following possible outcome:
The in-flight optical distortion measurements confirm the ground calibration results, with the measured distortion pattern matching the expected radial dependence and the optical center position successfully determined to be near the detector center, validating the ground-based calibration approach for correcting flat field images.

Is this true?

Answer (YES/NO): NO